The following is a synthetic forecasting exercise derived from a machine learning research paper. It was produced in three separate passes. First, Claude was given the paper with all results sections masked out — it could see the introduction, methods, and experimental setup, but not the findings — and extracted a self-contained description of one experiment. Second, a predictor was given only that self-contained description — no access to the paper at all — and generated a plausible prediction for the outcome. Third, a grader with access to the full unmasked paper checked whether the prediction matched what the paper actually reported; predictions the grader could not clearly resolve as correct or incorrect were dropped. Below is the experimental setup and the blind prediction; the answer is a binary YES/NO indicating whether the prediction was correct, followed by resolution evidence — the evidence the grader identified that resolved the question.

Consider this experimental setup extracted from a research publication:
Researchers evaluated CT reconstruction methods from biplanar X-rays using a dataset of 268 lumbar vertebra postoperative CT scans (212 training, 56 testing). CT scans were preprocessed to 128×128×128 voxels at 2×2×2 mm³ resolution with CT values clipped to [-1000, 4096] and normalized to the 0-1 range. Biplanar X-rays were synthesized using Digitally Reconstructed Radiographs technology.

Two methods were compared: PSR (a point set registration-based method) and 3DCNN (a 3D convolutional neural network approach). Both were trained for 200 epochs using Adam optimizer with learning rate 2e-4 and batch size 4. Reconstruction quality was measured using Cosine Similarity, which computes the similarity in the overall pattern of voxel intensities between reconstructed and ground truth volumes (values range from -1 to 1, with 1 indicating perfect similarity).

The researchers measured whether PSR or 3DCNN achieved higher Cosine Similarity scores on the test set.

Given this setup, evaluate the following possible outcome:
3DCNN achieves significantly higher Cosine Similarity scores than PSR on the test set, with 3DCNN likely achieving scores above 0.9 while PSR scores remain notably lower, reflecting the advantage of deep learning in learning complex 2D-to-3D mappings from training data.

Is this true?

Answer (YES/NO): NO